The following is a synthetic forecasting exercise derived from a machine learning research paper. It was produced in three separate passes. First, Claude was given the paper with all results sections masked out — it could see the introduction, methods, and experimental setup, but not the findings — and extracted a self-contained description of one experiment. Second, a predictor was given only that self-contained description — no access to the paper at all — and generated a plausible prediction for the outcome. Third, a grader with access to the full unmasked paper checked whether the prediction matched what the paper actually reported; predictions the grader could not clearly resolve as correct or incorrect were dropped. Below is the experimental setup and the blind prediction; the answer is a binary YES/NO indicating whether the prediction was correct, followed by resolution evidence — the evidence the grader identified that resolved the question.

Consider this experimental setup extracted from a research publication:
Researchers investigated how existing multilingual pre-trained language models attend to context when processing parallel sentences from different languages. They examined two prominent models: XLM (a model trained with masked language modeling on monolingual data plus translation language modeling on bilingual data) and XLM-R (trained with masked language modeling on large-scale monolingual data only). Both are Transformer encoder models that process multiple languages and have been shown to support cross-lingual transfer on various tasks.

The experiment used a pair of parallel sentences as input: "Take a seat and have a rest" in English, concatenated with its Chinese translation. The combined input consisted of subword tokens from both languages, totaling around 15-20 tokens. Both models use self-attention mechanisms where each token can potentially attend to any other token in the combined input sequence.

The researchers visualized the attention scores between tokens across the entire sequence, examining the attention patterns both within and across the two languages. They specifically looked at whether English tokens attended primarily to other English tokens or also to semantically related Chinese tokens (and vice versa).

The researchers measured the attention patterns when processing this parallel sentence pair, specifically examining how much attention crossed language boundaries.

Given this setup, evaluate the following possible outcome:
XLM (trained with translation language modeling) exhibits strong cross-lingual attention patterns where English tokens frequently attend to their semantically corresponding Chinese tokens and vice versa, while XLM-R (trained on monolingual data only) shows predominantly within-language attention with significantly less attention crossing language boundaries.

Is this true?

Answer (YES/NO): NO